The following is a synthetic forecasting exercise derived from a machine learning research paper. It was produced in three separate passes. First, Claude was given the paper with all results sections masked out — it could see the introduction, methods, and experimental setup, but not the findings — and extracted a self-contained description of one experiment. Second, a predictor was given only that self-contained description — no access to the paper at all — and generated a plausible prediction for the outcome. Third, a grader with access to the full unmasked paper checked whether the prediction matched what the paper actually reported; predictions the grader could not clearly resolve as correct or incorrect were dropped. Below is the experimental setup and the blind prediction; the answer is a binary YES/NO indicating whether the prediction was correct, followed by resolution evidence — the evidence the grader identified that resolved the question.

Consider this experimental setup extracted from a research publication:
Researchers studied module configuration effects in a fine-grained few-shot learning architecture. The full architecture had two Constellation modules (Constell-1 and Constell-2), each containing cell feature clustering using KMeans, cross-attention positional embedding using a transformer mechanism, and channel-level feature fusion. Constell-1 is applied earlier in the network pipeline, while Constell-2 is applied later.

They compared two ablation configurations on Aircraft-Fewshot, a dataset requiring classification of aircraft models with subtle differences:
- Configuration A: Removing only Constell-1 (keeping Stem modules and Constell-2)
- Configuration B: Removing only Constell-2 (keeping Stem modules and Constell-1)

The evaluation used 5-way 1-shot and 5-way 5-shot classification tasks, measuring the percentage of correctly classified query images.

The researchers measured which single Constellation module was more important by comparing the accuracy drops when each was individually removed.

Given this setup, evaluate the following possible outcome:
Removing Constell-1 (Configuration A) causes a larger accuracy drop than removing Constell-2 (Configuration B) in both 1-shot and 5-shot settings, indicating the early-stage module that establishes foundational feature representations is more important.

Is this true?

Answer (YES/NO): NO